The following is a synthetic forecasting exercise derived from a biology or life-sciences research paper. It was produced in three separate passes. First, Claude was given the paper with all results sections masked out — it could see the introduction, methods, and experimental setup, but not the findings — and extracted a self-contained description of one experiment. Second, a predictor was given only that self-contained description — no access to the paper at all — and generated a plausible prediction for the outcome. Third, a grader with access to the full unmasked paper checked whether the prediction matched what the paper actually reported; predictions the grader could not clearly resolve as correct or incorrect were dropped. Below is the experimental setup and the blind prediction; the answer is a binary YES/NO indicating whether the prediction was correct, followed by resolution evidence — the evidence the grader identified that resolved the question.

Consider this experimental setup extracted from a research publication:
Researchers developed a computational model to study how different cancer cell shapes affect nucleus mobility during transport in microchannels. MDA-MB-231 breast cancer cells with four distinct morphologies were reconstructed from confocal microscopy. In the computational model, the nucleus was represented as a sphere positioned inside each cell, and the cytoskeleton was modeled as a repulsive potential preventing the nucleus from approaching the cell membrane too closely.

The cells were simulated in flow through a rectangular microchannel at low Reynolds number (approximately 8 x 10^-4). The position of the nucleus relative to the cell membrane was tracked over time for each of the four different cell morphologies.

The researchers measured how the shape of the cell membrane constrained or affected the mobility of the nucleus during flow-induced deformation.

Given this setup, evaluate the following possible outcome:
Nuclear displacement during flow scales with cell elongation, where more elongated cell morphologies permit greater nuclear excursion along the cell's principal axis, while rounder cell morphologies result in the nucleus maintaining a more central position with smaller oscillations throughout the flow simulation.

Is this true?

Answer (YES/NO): NO